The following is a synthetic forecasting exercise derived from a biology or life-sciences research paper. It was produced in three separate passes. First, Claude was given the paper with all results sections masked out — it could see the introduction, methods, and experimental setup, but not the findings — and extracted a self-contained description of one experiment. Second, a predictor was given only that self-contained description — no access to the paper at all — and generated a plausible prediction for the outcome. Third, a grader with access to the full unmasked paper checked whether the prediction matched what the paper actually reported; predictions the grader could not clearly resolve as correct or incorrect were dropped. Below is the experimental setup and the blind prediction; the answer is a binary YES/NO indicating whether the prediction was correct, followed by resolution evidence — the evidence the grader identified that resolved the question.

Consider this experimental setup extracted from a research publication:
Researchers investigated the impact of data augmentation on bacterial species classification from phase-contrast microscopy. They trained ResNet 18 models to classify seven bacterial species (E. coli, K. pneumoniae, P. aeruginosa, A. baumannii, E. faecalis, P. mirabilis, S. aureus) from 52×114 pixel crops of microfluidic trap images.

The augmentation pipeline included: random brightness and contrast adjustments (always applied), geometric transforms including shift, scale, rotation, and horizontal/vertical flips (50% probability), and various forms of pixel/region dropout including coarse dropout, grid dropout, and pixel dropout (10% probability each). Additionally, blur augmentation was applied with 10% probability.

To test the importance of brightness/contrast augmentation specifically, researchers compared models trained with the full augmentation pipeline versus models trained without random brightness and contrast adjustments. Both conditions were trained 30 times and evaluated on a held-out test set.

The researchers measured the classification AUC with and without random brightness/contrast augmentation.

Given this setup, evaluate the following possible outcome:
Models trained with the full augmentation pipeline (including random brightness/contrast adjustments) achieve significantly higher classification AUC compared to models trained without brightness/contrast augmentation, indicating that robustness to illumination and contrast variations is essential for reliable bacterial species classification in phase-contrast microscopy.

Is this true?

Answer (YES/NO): YES